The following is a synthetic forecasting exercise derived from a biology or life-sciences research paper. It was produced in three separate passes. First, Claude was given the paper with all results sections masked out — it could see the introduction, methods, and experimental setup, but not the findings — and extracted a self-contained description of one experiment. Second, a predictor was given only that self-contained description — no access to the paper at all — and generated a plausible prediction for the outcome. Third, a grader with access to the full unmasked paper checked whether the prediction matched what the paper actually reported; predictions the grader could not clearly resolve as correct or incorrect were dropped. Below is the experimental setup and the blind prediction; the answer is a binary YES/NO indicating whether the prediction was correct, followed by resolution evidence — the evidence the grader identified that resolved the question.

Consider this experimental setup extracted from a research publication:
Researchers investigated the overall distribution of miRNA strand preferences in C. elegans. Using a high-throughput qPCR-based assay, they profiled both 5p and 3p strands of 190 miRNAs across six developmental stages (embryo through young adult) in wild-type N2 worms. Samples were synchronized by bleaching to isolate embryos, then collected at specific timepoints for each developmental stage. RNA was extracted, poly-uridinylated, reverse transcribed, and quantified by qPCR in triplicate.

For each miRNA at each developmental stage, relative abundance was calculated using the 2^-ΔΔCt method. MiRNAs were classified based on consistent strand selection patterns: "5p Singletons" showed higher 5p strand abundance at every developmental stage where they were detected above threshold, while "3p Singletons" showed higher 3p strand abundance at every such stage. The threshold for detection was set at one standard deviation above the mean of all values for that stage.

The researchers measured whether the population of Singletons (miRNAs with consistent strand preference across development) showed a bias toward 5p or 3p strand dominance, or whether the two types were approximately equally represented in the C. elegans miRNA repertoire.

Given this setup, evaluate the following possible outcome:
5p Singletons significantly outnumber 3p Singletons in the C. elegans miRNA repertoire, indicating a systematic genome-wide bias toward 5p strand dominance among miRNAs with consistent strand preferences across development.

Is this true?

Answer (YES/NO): NO